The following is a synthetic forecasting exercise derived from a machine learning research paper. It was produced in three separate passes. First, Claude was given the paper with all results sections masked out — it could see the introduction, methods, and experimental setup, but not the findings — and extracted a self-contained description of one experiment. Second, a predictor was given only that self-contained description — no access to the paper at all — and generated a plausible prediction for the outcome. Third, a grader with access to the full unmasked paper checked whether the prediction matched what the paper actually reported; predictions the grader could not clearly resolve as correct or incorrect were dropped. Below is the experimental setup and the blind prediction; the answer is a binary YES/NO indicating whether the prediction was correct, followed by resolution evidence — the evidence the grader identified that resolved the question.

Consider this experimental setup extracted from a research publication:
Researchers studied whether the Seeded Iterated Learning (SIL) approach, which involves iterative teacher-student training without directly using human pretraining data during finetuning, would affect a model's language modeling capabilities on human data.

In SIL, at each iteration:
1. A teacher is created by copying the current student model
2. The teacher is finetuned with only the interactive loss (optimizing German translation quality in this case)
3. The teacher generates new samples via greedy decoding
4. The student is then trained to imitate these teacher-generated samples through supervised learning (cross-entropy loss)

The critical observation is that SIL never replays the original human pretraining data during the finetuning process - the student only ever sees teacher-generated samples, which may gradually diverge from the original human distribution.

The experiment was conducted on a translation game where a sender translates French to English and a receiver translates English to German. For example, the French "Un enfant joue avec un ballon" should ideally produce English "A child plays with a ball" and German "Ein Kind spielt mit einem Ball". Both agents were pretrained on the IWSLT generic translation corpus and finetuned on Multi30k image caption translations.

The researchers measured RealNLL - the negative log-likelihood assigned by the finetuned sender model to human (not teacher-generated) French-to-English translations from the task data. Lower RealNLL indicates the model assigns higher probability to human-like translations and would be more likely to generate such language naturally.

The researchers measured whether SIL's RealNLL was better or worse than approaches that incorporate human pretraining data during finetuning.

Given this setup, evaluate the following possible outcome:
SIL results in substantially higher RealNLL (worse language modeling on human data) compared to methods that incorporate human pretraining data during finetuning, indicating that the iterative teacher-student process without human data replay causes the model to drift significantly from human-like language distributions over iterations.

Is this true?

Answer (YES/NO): YES